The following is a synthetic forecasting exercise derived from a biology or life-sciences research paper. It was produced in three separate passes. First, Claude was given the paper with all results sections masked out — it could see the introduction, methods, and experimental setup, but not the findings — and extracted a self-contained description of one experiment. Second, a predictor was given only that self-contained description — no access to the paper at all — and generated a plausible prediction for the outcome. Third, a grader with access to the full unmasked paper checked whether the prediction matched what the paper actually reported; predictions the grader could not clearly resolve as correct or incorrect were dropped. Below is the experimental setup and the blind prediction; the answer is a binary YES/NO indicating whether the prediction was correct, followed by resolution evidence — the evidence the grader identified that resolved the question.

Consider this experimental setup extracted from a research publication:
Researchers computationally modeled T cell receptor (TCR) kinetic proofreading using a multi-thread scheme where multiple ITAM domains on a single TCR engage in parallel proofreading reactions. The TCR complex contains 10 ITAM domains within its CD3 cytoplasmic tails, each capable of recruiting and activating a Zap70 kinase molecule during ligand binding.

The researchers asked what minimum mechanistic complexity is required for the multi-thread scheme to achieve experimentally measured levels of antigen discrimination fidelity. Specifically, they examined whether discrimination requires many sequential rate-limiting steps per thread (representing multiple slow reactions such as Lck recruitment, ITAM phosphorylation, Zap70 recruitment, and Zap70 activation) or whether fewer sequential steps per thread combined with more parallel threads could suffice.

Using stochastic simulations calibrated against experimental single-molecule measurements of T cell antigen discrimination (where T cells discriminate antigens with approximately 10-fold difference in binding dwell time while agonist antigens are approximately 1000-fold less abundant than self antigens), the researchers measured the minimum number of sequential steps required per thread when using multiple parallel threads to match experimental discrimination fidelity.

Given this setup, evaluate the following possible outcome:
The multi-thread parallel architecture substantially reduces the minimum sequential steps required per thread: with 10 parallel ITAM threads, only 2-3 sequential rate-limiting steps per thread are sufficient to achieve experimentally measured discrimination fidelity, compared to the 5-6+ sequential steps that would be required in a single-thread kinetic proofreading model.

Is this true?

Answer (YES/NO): NO